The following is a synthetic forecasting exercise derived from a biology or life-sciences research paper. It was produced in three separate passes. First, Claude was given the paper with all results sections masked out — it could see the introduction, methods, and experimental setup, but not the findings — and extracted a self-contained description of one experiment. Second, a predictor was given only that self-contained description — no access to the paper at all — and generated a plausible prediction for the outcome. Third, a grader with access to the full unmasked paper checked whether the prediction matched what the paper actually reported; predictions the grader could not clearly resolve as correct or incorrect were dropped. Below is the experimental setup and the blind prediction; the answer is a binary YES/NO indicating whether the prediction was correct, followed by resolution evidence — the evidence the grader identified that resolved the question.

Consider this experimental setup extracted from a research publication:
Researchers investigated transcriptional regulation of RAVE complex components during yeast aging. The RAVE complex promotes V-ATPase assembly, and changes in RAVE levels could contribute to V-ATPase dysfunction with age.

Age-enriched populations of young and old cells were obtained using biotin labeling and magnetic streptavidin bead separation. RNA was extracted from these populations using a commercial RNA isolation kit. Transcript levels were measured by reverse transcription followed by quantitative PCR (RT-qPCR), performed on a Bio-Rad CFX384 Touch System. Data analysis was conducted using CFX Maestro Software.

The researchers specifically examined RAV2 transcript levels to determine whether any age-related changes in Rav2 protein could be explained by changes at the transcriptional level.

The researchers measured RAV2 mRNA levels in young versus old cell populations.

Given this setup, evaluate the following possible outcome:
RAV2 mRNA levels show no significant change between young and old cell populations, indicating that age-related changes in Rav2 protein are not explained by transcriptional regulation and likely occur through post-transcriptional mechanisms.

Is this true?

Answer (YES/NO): YES